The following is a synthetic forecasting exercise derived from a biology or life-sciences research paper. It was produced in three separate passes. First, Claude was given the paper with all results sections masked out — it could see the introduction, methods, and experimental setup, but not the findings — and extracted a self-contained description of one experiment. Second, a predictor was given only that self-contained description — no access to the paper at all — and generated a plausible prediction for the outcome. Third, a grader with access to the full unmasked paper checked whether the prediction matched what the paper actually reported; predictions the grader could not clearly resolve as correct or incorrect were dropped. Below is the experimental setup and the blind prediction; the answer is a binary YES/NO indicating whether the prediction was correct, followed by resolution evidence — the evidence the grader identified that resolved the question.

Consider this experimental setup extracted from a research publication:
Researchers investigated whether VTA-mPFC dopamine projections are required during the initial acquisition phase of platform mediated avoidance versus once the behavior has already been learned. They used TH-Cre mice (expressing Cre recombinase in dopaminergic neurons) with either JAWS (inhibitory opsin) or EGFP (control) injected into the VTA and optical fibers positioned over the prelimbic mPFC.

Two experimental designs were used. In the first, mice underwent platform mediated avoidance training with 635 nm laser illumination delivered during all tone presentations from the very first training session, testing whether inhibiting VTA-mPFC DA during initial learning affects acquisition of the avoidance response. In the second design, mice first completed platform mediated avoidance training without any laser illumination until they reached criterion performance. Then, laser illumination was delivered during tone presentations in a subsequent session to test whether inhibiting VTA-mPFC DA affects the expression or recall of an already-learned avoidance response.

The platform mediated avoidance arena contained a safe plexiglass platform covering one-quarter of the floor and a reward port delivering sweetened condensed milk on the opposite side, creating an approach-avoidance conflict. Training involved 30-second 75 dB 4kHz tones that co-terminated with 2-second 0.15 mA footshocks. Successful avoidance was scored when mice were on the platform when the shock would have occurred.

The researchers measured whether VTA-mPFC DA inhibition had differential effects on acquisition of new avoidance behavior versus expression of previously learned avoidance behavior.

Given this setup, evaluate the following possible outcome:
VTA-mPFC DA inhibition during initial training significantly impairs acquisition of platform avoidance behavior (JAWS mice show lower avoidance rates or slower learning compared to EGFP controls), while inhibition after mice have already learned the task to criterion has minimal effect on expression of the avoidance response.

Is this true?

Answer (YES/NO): YES